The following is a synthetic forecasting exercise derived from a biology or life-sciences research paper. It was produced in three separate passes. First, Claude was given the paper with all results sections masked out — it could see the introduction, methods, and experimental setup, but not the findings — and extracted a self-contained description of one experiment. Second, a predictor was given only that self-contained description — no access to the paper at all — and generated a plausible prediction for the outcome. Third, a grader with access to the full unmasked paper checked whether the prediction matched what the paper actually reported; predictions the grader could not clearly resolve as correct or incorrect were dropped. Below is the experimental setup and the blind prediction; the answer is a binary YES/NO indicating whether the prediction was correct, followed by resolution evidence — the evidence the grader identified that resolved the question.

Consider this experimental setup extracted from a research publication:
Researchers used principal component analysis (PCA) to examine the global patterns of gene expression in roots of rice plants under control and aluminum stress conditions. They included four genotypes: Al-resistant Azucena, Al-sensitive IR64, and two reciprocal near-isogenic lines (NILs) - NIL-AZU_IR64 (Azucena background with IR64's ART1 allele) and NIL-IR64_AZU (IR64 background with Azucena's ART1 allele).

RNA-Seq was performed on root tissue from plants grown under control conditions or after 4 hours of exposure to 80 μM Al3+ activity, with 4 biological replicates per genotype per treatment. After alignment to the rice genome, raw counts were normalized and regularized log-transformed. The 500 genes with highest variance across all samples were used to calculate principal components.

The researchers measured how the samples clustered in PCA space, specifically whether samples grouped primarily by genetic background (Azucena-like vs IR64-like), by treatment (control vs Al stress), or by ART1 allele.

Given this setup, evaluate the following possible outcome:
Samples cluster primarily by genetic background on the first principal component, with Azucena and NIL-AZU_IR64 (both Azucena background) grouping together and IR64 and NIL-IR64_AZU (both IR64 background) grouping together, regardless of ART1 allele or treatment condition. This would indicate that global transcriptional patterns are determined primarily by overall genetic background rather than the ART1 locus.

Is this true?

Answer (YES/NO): NO